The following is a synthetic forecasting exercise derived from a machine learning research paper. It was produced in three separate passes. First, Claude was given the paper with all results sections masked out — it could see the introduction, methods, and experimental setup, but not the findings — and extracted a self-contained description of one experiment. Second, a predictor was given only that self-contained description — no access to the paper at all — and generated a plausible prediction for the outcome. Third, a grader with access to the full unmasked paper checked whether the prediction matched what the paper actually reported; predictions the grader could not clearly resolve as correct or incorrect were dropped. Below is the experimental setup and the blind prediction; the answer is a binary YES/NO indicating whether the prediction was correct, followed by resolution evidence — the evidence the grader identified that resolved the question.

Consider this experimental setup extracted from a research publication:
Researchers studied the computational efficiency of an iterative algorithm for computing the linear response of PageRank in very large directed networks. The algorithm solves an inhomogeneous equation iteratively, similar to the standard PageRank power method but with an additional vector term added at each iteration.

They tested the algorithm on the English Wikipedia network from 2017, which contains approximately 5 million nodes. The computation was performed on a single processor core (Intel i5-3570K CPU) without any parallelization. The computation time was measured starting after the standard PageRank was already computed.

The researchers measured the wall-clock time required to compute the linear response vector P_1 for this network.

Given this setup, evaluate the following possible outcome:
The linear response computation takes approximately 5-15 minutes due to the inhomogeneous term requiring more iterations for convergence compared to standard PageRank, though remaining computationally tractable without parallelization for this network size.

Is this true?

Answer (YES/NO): NO